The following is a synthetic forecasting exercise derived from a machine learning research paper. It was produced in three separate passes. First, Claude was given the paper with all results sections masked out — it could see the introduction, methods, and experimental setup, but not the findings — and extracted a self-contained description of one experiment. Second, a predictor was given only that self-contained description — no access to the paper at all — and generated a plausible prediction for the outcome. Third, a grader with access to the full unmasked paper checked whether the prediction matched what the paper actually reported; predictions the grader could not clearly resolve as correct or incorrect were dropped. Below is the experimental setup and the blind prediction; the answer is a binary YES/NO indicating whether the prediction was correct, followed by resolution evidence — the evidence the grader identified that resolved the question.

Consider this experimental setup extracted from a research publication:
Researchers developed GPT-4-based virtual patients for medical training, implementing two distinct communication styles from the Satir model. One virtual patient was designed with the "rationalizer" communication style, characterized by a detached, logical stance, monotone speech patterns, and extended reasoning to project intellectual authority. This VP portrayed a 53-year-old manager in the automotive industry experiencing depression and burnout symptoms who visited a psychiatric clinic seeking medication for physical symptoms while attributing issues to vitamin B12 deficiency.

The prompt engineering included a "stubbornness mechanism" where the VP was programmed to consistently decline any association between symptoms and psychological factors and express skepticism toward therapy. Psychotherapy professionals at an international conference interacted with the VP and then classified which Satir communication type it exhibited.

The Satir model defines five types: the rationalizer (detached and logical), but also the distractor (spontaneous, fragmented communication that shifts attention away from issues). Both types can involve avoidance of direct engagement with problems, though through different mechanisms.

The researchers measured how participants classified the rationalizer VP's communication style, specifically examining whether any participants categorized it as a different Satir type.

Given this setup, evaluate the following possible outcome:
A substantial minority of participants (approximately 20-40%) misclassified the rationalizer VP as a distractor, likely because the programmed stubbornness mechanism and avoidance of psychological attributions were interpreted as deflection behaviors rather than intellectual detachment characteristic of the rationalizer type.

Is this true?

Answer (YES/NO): NO